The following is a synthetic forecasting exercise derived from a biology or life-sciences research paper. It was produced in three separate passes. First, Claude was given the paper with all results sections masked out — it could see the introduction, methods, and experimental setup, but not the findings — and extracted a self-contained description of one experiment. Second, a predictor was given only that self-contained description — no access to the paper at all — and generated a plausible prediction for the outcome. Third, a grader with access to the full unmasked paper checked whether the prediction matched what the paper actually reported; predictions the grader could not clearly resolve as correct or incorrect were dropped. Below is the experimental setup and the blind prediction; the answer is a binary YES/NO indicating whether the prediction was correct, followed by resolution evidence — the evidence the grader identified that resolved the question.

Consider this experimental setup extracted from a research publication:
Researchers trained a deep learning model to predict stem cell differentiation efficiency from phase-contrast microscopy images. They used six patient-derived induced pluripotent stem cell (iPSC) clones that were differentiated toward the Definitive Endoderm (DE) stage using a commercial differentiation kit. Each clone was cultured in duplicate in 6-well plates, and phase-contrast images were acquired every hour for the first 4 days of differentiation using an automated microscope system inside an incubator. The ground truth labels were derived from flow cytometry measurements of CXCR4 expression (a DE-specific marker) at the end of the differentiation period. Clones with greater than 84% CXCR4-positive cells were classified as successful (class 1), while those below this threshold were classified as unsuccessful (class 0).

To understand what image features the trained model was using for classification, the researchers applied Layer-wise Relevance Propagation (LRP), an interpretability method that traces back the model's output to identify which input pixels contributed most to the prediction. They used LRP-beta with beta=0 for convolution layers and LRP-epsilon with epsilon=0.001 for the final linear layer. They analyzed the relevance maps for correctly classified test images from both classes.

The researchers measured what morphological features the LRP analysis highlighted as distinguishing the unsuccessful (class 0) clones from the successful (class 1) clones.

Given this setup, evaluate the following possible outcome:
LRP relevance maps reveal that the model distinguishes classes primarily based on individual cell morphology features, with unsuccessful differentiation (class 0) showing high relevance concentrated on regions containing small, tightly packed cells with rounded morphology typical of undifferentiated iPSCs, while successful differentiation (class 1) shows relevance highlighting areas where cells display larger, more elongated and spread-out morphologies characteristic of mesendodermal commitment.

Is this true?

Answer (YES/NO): NO